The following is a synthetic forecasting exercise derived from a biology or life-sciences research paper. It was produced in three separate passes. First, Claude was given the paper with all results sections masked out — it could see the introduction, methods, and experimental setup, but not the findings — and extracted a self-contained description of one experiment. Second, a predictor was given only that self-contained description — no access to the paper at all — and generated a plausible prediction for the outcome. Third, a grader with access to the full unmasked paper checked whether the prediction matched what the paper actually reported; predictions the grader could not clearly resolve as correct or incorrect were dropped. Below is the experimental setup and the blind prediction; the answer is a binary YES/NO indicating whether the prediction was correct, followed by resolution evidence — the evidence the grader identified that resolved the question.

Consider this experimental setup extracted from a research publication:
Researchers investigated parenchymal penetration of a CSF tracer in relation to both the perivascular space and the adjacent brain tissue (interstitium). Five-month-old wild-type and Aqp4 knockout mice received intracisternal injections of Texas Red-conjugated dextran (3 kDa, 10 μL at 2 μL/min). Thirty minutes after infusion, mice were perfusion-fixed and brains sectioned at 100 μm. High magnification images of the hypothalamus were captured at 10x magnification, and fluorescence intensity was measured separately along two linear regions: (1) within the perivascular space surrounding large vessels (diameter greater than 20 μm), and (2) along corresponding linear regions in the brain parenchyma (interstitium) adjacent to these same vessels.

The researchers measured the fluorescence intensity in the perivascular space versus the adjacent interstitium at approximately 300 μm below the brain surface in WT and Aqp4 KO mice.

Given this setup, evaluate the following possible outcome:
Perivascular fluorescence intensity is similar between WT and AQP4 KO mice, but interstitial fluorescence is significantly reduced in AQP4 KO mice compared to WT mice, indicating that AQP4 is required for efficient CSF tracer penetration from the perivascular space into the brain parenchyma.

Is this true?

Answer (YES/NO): NO